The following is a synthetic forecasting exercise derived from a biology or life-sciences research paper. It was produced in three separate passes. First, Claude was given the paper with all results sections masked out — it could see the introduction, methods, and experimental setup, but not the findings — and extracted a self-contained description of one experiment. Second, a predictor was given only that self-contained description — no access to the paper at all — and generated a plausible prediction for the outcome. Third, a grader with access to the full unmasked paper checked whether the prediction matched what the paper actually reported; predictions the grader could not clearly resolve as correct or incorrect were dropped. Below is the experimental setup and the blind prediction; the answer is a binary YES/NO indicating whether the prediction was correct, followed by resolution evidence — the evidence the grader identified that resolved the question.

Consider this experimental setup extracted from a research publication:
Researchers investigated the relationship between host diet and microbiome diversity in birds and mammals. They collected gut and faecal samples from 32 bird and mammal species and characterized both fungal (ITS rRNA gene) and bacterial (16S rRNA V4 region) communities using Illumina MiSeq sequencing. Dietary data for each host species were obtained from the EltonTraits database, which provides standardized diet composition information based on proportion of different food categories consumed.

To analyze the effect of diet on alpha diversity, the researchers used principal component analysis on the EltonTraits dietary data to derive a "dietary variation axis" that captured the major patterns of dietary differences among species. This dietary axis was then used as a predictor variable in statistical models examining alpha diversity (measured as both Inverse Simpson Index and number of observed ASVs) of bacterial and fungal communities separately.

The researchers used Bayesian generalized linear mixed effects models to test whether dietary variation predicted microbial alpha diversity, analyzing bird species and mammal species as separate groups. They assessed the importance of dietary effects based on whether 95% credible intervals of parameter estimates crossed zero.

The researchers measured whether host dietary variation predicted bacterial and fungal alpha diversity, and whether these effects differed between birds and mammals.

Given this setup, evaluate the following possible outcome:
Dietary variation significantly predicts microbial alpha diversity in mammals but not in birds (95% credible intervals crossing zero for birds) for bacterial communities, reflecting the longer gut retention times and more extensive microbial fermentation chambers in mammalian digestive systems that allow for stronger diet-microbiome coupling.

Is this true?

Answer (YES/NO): YES